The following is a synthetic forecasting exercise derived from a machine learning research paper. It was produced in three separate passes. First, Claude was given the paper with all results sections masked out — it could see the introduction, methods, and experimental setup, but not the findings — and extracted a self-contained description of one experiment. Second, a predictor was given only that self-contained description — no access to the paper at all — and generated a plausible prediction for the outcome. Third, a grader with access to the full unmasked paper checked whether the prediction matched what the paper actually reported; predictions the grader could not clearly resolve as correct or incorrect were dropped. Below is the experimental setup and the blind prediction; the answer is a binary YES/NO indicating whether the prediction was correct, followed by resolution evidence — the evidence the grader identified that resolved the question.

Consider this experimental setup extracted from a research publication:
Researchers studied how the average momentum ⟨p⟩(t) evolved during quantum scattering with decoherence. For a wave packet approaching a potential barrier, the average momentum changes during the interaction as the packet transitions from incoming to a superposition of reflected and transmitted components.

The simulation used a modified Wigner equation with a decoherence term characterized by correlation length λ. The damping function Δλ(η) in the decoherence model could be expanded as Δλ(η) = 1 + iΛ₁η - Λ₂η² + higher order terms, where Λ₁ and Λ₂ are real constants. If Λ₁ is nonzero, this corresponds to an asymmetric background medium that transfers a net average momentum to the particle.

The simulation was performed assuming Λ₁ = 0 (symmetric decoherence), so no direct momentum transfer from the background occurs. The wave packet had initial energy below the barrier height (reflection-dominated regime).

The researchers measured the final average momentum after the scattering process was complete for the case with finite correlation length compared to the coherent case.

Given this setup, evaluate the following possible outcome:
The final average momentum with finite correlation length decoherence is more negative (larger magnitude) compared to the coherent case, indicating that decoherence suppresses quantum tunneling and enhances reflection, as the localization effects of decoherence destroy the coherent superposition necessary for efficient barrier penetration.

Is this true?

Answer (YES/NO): NO